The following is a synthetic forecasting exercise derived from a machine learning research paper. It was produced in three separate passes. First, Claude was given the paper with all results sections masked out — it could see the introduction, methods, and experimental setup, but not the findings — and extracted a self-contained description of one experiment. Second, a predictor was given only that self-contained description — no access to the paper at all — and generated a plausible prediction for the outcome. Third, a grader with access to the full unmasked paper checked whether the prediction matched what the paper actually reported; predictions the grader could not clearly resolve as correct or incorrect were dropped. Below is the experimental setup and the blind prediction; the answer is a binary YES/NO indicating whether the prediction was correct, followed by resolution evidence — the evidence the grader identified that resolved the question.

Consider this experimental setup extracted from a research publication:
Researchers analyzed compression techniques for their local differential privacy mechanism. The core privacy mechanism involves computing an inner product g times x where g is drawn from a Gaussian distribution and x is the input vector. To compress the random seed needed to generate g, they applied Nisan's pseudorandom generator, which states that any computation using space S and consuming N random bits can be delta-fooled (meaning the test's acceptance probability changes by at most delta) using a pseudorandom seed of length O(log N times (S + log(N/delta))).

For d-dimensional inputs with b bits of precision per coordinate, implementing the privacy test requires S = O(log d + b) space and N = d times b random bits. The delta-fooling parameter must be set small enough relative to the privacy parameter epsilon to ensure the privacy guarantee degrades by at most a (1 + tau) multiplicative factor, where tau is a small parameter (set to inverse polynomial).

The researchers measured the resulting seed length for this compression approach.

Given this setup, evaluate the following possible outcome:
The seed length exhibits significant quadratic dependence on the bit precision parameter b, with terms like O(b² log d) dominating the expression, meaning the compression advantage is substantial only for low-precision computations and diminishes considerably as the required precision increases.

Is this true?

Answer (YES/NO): NO